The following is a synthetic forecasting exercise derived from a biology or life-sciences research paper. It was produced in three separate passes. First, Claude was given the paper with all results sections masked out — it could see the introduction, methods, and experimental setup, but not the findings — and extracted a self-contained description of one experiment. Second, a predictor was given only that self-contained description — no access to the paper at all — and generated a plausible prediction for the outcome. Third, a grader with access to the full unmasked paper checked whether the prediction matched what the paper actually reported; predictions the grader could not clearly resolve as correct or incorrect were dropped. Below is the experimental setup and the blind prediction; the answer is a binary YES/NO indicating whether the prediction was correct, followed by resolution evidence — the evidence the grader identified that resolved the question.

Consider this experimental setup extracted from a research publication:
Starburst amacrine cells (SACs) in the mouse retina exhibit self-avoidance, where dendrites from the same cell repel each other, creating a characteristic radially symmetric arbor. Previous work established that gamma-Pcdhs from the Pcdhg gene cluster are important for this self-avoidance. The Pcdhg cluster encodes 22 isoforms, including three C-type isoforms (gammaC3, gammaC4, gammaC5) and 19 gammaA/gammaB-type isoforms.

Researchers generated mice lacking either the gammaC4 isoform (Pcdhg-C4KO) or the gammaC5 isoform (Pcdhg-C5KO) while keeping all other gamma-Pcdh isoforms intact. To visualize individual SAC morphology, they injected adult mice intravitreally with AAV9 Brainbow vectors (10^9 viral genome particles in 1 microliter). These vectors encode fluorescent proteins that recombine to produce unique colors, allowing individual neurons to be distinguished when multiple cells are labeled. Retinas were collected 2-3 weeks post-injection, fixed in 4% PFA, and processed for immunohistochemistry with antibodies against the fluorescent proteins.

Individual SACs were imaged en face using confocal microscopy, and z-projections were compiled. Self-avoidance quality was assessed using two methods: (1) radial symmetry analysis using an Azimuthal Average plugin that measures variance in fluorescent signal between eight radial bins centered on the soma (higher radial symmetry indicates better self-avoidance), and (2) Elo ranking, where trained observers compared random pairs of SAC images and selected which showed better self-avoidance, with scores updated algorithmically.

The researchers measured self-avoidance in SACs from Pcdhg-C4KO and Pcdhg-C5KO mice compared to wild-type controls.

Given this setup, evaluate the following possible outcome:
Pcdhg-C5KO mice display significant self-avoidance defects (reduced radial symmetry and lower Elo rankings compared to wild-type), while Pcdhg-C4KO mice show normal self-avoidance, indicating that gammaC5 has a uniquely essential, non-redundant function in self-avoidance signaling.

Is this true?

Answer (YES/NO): NO